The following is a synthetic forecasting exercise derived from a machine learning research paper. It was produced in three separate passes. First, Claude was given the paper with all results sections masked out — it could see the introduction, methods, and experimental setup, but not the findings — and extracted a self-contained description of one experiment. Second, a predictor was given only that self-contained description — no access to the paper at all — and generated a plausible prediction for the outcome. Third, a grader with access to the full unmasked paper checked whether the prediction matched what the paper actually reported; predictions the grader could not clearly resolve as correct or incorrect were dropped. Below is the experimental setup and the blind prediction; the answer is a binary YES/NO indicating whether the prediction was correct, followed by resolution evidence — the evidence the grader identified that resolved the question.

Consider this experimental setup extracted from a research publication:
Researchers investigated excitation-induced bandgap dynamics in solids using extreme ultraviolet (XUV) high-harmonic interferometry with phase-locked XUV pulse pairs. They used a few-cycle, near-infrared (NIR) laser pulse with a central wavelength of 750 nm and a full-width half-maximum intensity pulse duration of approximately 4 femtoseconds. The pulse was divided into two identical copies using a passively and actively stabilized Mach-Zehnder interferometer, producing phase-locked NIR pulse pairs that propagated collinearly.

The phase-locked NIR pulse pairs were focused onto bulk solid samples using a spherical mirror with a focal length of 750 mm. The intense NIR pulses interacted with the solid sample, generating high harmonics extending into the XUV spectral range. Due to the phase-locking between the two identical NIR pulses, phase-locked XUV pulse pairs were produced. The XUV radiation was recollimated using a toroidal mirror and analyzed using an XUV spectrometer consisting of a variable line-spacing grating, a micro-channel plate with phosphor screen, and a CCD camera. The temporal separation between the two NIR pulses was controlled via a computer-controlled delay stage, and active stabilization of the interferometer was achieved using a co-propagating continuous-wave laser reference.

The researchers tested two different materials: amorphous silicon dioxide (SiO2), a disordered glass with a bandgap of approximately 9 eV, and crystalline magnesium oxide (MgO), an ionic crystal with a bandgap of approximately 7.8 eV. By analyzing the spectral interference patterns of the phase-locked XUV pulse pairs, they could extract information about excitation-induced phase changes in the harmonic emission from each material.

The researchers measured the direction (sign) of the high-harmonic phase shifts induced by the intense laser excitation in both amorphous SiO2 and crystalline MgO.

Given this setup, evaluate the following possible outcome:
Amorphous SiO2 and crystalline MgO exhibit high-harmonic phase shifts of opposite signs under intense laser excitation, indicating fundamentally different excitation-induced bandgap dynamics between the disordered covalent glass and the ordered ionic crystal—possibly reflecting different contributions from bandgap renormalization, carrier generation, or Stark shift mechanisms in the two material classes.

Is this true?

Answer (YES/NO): YES